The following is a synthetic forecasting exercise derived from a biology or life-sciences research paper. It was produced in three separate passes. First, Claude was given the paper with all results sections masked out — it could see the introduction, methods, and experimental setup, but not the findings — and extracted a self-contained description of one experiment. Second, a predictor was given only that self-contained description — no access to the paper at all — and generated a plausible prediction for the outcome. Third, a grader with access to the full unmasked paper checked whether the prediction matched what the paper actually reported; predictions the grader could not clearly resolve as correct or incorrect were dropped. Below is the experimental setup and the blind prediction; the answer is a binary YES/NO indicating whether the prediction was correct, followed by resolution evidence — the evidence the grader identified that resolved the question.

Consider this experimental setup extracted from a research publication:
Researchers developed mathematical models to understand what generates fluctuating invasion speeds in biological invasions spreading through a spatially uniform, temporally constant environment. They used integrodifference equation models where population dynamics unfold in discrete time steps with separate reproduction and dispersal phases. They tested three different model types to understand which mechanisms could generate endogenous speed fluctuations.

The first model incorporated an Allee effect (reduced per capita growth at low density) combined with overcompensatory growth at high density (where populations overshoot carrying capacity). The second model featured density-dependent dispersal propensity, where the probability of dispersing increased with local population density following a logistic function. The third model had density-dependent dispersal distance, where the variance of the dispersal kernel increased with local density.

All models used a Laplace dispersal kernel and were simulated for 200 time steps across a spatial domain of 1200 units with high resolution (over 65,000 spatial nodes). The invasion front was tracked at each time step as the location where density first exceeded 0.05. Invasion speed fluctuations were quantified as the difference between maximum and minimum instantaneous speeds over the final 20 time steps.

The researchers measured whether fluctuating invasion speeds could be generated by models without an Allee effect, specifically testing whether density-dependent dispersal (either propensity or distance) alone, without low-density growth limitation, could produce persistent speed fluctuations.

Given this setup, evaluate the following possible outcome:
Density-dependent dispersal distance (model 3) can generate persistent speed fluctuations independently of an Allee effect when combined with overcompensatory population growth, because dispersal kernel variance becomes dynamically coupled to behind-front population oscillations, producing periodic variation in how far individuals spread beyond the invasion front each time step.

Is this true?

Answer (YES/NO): NO